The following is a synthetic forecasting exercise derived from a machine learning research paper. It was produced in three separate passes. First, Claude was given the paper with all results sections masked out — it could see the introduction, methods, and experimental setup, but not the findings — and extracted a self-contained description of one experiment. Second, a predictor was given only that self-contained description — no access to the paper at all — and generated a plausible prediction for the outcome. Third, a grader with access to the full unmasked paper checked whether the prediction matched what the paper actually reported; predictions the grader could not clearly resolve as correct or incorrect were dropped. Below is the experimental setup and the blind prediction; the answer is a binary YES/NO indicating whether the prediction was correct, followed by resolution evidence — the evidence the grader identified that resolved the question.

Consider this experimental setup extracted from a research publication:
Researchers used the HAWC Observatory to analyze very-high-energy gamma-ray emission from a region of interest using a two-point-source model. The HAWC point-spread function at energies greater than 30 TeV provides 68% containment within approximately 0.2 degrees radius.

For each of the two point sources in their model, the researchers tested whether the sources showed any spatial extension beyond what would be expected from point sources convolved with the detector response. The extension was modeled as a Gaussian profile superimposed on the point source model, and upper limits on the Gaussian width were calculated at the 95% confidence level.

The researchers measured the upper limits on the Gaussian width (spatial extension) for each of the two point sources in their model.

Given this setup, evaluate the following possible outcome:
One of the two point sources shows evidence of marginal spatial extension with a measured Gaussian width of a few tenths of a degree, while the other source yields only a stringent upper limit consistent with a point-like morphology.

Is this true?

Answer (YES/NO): NO